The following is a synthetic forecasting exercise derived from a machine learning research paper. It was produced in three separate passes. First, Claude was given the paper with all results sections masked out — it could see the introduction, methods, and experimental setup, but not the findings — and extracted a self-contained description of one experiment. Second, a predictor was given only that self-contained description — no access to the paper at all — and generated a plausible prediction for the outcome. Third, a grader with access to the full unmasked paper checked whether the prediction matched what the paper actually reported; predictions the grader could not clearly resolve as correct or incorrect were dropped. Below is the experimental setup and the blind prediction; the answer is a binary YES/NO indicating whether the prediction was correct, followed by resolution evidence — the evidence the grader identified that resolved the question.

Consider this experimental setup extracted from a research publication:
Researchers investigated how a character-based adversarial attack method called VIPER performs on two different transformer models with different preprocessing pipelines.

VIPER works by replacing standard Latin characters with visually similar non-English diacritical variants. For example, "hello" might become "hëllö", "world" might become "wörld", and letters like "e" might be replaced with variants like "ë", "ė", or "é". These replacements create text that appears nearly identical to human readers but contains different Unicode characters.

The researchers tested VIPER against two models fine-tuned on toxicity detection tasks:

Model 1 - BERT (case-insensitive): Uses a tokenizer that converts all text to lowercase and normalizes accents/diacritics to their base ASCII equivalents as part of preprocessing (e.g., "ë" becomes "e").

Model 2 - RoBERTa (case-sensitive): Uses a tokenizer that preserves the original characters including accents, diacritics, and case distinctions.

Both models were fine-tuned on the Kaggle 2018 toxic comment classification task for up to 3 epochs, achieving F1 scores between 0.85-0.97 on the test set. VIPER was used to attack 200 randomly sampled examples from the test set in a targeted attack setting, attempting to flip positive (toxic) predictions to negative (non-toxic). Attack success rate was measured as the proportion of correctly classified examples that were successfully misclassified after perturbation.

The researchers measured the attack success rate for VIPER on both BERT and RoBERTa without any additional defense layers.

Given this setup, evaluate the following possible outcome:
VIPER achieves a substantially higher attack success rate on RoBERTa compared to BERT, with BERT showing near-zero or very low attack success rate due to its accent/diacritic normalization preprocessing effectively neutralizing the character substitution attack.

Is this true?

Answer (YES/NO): YES